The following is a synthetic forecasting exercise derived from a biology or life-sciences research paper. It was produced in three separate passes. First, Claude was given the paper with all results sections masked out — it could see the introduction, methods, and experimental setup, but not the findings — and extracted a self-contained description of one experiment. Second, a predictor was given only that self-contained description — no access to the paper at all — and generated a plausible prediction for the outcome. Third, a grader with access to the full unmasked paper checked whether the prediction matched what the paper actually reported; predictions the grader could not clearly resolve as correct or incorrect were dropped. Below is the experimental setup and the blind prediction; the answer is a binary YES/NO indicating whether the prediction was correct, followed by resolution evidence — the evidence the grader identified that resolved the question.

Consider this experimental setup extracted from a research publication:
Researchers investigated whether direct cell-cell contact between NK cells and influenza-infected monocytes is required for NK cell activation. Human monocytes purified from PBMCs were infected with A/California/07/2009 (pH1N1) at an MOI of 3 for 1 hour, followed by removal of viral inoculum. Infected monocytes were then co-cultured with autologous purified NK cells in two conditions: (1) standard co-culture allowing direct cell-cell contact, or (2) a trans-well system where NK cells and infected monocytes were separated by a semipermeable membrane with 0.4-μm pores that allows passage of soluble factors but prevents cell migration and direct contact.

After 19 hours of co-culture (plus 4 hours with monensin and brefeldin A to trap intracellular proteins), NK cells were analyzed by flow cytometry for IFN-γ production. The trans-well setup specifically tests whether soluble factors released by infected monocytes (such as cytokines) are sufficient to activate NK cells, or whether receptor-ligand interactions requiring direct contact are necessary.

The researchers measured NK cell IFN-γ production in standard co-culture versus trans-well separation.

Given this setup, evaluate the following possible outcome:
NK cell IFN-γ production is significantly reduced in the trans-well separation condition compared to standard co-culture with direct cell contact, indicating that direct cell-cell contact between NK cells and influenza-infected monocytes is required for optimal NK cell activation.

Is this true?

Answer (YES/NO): YES